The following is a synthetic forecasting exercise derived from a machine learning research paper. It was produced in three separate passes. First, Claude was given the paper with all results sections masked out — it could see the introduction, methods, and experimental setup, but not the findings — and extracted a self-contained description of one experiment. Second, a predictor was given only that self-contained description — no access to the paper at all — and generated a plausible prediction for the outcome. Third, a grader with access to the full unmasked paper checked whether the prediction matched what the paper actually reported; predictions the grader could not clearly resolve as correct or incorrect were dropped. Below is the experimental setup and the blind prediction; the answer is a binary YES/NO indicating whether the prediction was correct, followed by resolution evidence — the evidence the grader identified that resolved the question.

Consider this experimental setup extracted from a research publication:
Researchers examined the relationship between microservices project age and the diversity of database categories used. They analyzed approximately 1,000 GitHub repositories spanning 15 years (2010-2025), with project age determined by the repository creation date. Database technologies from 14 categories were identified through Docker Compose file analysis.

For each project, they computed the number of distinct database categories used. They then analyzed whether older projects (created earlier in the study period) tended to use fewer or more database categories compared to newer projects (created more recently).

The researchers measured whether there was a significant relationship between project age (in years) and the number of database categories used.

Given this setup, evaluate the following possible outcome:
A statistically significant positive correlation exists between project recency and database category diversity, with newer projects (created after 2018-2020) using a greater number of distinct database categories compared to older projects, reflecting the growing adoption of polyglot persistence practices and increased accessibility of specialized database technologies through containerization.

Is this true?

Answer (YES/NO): NO